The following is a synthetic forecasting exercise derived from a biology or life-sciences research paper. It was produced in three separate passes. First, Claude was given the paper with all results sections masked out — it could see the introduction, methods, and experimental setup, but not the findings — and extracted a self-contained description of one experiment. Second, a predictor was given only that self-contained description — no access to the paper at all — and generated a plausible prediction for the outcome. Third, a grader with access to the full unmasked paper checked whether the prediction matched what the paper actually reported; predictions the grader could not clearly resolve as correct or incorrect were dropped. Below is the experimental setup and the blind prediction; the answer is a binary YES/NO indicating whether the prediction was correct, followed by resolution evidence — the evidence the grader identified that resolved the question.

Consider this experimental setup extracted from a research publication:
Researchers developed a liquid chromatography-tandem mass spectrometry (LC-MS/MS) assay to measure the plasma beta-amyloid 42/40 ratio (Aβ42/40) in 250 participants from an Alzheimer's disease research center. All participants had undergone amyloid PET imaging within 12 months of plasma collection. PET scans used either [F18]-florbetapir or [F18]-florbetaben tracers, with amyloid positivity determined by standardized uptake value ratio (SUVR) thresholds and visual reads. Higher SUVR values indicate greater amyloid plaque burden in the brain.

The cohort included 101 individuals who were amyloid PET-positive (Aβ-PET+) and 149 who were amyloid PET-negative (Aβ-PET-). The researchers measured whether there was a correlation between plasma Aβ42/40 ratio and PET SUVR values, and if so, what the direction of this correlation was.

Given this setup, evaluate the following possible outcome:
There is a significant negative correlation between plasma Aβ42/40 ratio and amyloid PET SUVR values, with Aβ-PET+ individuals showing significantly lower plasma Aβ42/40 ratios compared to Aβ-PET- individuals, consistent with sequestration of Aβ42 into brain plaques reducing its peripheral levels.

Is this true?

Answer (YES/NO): YES